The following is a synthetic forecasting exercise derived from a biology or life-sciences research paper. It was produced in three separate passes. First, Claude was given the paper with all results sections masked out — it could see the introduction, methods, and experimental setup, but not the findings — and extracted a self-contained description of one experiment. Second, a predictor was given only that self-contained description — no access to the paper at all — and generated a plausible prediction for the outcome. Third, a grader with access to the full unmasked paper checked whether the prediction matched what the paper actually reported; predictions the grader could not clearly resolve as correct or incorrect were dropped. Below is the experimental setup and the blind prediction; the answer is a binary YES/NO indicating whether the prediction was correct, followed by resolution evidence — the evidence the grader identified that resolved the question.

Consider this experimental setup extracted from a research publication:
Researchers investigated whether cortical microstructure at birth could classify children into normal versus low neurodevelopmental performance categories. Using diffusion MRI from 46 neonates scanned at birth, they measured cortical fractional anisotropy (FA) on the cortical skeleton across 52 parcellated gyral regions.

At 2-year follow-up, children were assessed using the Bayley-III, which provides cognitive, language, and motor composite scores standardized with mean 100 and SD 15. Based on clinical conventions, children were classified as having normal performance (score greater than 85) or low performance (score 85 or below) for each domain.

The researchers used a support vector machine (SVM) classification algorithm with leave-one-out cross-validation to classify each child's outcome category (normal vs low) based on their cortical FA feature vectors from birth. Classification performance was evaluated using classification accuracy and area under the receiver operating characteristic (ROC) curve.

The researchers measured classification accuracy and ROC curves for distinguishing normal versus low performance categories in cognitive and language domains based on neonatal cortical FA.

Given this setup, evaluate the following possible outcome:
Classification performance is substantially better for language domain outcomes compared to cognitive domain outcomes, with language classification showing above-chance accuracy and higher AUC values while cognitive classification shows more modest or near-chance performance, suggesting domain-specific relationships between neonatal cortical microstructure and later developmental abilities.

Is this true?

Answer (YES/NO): NO